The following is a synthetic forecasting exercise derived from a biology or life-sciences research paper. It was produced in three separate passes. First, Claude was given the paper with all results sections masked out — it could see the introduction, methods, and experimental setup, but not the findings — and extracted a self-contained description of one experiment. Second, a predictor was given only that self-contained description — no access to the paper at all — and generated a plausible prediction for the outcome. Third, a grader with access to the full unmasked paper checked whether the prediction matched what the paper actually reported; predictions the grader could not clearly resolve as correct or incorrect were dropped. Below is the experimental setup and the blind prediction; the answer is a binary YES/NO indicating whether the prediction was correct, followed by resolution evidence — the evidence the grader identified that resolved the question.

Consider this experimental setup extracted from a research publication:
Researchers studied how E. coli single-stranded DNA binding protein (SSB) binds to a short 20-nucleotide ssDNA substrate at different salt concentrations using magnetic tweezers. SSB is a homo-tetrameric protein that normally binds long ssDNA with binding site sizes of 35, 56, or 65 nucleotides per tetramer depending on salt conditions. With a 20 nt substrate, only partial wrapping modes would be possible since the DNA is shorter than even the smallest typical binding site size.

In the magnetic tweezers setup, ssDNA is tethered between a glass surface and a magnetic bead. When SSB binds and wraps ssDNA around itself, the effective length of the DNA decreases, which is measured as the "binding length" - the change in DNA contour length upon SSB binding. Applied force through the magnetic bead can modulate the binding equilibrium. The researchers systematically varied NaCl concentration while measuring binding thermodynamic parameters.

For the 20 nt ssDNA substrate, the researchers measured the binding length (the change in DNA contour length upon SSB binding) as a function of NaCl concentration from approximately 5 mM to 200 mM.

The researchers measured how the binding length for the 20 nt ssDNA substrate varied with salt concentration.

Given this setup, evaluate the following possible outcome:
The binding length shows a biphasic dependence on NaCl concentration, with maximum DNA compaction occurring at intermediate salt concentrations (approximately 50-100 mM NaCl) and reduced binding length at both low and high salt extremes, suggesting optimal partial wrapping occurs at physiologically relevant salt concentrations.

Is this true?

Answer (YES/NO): NO